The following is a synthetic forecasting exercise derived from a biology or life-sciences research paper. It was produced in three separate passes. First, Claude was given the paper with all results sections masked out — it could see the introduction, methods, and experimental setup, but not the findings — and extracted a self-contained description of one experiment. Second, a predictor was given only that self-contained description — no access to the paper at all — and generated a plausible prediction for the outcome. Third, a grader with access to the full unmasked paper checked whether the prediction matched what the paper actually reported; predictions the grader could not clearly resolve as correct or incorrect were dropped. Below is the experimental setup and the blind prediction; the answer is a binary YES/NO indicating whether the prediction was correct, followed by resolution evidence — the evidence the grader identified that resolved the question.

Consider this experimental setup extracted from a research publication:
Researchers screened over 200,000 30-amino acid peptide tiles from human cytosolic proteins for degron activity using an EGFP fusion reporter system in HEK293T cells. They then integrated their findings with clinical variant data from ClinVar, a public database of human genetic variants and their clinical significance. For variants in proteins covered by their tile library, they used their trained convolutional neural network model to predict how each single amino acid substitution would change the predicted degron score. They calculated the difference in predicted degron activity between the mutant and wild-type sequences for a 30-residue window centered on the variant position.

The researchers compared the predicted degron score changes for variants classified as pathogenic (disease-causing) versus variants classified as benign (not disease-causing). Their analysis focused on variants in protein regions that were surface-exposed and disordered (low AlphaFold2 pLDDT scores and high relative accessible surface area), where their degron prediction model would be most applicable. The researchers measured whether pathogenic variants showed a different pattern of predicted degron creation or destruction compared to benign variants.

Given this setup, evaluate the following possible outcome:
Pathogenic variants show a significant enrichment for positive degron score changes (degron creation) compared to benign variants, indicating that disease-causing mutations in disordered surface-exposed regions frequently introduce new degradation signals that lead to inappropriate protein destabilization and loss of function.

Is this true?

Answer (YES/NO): YES